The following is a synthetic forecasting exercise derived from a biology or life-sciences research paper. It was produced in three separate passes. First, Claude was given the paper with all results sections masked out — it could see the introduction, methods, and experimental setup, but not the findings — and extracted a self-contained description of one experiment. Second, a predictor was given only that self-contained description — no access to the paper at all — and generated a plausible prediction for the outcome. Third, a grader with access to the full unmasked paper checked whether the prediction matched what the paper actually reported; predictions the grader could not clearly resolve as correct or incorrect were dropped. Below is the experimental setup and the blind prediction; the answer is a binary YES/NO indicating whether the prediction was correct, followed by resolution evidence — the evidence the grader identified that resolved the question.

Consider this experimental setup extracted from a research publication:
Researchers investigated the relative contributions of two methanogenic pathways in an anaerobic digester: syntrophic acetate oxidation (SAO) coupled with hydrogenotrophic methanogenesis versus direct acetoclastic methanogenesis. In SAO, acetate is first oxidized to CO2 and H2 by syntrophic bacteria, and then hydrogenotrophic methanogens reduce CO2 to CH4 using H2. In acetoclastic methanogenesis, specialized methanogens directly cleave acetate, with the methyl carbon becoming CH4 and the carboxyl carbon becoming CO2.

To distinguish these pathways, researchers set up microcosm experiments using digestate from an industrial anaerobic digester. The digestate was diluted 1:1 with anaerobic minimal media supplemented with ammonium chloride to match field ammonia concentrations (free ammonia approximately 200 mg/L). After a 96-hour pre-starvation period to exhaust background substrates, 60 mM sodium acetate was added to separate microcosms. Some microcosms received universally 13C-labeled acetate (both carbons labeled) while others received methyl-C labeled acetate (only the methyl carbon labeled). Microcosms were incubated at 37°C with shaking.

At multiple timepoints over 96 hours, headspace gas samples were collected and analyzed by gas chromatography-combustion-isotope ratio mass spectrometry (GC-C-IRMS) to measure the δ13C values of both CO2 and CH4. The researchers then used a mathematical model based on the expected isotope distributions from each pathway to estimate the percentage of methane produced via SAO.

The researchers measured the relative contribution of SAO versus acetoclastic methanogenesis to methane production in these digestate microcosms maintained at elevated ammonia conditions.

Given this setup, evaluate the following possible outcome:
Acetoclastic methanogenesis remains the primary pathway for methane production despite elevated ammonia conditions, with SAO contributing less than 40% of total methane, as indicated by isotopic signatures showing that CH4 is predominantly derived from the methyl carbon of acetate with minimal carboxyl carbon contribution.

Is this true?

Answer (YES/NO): NO